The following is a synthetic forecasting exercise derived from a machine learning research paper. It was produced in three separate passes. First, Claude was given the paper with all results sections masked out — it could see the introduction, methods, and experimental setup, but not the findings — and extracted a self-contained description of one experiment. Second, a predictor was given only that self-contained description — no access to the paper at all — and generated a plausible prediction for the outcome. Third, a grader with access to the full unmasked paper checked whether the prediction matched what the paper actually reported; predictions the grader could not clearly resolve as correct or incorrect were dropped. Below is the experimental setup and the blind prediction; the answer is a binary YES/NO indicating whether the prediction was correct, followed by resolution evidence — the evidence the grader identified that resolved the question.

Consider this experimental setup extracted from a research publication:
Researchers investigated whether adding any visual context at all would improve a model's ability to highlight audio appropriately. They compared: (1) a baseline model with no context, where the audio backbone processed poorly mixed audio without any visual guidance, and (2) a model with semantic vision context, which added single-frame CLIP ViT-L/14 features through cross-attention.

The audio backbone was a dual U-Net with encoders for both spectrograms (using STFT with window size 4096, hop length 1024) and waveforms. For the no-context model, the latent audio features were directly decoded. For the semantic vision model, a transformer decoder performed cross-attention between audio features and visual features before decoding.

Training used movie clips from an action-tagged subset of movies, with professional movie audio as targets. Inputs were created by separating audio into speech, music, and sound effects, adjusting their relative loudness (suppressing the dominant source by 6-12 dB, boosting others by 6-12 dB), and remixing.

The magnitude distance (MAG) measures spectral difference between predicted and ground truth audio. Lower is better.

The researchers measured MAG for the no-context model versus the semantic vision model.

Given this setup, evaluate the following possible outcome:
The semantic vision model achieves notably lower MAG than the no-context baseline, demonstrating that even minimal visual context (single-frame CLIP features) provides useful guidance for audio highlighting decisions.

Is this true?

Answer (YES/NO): NO